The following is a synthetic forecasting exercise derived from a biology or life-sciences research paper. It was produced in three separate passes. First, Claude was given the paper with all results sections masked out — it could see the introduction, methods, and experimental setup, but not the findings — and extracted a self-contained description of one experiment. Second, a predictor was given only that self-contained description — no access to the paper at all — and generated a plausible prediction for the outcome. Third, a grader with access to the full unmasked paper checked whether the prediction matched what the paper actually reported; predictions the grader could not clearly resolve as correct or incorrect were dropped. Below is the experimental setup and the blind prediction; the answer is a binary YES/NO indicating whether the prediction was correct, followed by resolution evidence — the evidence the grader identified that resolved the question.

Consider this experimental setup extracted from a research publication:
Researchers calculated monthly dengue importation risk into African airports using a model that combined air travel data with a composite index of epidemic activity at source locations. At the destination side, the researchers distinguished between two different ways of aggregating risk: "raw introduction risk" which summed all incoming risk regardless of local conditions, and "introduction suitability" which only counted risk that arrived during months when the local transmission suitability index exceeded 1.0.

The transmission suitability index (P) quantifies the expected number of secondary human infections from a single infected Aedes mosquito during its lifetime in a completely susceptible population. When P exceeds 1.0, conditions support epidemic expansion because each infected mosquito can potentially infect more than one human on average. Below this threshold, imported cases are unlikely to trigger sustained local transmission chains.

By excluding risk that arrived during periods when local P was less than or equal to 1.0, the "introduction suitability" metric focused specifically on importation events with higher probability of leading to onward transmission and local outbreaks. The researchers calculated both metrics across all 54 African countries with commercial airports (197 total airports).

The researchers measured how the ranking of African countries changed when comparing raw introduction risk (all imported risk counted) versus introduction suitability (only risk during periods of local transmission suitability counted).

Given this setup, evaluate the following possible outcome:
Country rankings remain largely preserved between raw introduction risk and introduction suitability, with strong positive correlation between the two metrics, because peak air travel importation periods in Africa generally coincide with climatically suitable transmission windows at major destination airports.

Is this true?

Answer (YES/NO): NO